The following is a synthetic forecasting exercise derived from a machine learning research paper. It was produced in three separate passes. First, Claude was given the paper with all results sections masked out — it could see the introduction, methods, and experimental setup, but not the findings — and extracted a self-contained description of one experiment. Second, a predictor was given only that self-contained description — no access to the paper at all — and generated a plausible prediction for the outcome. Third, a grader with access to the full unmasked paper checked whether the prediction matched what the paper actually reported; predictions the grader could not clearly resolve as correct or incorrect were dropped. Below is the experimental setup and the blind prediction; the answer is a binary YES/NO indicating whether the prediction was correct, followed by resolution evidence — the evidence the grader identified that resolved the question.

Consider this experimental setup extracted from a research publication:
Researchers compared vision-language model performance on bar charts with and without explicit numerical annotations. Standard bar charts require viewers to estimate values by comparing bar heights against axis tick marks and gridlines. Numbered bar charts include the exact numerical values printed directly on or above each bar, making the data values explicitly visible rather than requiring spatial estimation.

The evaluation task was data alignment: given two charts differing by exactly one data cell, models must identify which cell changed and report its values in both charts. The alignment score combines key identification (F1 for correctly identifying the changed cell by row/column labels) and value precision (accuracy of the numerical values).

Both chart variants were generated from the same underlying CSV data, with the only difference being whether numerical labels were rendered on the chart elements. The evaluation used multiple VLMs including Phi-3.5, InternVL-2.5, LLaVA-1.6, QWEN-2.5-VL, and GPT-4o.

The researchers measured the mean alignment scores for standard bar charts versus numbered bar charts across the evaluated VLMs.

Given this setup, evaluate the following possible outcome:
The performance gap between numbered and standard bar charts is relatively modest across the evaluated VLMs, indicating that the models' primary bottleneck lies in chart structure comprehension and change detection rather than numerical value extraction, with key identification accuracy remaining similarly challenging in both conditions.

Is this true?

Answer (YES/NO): NO